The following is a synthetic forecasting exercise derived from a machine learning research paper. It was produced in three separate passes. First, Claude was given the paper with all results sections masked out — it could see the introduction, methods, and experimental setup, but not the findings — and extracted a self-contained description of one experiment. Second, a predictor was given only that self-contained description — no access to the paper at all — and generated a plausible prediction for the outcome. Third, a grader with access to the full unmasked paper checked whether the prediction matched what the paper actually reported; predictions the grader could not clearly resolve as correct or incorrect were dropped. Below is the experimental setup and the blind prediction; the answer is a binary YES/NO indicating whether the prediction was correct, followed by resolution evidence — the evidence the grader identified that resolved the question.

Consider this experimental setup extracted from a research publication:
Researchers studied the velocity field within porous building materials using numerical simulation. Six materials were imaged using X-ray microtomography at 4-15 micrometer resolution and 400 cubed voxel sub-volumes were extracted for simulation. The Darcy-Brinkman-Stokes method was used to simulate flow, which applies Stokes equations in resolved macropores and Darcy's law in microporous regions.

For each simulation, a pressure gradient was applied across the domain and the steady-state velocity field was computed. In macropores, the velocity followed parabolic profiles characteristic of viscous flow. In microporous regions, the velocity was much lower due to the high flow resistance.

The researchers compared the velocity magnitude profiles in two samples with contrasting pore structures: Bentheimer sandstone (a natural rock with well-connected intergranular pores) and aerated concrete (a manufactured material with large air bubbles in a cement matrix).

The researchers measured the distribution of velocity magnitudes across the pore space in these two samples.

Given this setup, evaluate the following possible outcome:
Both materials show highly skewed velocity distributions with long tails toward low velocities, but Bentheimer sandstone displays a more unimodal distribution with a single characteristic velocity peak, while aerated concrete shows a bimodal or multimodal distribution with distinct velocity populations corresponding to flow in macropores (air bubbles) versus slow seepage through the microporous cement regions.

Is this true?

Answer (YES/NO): NO